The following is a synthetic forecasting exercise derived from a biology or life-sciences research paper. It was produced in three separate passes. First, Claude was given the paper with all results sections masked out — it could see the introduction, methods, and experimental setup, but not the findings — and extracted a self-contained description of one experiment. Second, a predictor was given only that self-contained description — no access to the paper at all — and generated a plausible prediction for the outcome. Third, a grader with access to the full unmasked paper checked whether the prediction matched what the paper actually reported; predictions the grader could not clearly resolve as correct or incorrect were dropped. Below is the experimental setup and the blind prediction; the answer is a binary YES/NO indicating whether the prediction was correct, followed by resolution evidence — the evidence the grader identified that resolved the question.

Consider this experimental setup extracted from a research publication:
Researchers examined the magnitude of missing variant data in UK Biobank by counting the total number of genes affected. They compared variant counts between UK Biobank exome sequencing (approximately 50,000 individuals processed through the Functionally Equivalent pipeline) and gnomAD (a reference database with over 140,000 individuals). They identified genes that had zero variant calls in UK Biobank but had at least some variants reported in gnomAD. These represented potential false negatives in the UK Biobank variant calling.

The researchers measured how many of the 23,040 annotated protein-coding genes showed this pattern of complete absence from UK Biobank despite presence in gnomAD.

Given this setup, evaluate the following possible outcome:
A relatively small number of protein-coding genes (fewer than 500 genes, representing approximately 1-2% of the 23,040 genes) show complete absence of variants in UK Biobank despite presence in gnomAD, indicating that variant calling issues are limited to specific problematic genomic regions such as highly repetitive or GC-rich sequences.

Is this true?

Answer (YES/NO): NO